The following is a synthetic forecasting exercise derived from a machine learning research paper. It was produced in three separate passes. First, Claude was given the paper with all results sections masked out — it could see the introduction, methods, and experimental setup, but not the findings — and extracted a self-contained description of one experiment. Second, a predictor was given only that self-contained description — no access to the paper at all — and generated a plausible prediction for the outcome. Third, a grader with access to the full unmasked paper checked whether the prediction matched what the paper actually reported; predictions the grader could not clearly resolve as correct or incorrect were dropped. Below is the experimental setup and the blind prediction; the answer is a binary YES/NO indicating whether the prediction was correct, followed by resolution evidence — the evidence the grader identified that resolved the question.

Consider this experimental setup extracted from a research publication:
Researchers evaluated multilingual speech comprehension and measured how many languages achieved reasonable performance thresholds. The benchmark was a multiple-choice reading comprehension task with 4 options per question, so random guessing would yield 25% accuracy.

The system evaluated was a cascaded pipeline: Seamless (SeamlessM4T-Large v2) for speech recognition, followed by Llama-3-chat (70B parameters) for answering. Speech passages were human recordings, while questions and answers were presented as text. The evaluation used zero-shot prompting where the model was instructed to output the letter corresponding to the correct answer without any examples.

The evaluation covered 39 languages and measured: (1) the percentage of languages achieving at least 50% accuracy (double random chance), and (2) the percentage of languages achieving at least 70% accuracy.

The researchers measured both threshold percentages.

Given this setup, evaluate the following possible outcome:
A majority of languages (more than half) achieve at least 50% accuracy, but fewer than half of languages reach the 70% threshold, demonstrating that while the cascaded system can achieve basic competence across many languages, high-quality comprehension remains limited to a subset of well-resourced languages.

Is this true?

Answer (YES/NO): NO